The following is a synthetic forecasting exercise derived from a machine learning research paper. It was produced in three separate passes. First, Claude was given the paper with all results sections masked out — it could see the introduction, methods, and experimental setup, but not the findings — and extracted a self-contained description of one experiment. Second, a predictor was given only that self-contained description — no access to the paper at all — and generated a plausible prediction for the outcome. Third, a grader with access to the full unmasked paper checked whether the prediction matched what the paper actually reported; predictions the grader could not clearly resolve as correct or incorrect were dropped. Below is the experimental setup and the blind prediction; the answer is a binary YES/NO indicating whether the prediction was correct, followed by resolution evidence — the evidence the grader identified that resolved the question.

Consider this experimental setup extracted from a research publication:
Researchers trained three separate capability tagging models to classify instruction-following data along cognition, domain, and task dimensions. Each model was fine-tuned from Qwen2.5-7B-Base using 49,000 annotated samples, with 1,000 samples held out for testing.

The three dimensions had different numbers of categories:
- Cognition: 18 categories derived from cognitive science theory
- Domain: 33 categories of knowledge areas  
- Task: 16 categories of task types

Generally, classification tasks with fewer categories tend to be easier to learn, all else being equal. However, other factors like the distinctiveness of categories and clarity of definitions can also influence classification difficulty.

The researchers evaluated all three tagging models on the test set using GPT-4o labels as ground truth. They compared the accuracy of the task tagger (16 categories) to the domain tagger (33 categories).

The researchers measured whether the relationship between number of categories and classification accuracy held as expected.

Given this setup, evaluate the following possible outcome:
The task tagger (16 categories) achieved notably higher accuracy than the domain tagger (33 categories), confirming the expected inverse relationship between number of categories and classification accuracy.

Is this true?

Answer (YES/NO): NO